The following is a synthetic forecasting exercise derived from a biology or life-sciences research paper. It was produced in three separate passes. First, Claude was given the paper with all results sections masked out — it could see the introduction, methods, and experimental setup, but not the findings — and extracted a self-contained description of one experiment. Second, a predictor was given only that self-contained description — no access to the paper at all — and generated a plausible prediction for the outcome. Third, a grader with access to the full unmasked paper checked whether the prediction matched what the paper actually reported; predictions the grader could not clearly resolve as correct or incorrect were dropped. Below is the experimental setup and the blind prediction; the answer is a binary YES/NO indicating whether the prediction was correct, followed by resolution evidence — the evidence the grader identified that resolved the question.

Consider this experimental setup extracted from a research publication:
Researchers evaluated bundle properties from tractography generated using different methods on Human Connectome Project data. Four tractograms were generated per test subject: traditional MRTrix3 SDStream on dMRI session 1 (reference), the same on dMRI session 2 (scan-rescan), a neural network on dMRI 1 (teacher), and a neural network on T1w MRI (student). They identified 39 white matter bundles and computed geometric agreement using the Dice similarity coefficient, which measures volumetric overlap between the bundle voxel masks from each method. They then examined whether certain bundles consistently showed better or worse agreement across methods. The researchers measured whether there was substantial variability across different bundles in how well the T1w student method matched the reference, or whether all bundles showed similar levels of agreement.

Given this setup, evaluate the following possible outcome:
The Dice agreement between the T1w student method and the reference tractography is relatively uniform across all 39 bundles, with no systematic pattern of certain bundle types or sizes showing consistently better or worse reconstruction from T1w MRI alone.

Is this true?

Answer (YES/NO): YES